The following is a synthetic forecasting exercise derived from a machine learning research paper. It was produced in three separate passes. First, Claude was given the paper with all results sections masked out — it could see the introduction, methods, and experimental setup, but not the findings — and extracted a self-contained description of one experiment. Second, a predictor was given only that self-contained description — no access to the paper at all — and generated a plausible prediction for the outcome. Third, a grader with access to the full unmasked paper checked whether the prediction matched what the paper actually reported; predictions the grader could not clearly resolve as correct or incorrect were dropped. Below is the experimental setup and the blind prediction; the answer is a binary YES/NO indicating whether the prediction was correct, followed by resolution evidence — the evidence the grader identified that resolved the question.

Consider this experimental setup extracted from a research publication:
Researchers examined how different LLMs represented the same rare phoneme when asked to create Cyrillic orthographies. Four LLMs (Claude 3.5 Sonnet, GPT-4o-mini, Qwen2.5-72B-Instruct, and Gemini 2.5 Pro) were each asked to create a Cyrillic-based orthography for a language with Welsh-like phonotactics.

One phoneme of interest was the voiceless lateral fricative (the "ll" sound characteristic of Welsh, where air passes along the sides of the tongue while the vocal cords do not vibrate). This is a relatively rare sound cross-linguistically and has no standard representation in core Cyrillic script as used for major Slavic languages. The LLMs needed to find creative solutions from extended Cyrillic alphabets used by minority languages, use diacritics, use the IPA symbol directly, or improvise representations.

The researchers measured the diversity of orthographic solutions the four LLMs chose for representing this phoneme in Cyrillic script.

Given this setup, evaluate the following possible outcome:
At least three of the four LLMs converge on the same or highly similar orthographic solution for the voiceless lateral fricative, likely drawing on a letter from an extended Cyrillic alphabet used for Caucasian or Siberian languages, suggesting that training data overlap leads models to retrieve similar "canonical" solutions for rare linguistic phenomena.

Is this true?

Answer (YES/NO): NO